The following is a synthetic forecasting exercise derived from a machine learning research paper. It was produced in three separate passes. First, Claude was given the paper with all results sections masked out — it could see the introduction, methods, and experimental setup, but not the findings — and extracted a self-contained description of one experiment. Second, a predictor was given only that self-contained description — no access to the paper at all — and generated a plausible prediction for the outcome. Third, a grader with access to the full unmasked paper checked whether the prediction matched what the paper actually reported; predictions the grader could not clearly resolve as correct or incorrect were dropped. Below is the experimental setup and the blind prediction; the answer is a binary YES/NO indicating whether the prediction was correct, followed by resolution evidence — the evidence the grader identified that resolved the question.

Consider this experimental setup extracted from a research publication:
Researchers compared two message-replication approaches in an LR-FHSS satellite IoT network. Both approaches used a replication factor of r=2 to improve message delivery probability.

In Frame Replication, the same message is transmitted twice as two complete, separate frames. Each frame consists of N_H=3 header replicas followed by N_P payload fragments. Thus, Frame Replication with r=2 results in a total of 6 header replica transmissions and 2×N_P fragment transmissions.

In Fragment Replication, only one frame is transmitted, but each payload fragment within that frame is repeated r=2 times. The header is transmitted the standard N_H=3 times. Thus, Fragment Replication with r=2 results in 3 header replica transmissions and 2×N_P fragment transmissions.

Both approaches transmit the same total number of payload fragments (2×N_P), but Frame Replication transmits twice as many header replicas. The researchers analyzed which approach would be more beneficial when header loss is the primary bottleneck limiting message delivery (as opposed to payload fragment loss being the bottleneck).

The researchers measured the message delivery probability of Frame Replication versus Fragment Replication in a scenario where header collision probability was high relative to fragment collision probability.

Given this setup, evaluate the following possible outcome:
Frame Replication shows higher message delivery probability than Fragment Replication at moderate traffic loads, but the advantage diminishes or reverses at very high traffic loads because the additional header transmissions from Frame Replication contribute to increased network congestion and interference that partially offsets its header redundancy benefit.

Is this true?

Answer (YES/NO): NO